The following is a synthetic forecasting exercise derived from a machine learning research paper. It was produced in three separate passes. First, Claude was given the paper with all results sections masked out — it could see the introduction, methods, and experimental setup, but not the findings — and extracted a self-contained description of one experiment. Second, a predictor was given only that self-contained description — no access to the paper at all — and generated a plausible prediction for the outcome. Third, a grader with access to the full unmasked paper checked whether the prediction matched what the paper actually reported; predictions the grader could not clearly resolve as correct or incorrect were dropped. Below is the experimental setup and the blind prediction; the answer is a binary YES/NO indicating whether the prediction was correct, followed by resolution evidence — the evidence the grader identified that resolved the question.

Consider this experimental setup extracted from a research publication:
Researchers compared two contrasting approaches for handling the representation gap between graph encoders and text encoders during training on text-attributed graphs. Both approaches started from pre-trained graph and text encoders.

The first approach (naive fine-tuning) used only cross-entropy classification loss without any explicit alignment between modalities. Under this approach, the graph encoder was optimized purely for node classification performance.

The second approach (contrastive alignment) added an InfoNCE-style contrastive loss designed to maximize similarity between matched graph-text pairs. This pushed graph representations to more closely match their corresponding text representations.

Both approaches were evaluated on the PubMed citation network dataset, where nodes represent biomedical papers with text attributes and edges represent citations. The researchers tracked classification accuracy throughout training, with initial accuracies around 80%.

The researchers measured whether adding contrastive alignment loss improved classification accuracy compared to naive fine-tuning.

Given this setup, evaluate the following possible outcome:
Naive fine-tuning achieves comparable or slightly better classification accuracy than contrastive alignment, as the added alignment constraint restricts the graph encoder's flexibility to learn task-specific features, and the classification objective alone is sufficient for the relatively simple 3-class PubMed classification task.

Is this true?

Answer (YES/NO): YES